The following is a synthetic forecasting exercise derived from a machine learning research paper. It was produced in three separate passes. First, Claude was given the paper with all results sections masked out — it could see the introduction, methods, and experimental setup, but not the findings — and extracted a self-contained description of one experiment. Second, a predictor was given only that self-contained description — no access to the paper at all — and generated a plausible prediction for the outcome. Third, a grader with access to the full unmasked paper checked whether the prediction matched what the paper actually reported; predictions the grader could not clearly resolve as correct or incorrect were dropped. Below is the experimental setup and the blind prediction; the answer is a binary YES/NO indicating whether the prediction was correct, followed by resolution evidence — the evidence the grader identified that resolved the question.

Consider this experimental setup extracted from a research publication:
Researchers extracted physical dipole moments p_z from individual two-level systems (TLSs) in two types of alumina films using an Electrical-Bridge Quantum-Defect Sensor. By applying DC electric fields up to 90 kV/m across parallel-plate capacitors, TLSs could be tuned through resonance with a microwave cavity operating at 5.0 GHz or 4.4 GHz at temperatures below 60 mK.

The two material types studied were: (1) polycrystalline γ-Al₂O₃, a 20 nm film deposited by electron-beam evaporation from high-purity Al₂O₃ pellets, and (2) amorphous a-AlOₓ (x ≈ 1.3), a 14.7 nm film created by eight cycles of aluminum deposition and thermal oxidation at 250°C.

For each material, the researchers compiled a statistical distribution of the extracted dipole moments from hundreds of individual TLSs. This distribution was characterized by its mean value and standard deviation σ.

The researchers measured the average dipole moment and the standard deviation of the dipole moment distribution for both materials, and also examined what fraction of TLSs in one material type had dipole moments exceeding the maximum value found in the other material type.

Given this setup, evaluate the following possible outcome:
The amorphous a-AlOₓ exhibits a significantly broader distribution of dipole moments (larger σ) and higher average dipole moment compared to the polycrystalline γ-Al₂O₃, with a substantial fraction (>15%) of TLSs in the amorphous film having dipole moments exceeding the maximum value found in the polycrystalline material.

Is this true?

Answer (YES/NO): NO